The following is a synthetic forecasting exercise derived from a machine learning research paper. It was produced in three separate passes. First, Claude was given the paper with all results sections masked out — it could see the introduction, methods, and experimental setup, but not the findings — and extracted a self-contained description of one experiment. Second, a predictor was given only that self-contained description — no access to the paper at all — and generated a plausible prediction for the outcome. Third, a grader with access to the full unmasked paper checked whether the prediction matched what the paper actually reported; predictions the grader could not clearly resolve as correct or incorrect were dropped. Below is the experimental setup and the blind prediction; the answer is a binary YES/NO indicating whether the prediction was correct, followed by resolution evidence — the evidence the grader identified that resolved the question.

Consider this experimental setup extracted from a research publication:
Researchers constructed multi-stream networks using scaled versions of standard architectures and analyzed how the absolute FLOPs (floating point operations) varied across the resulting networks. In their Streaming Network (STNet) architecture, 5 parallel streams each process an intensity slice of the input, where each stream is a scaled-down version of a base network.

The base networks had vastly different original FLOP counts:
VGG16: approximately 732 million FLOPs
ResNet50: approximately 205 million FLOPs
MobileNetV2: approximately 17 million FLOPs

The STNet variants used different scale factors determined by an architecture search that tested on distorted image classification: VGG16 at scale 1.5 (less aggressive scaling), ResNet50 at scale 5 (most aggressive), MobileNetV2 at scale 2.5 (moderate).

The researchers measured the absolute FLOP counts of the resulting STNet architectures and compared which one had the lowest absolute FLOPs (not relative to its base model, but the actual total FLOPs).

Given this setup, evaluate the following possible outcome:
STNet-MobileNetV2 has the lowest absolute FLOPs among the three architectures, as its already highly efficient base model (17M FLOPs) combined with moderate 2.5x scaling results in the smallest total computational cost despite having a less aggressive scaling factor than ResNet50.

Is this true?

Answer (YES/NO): YES